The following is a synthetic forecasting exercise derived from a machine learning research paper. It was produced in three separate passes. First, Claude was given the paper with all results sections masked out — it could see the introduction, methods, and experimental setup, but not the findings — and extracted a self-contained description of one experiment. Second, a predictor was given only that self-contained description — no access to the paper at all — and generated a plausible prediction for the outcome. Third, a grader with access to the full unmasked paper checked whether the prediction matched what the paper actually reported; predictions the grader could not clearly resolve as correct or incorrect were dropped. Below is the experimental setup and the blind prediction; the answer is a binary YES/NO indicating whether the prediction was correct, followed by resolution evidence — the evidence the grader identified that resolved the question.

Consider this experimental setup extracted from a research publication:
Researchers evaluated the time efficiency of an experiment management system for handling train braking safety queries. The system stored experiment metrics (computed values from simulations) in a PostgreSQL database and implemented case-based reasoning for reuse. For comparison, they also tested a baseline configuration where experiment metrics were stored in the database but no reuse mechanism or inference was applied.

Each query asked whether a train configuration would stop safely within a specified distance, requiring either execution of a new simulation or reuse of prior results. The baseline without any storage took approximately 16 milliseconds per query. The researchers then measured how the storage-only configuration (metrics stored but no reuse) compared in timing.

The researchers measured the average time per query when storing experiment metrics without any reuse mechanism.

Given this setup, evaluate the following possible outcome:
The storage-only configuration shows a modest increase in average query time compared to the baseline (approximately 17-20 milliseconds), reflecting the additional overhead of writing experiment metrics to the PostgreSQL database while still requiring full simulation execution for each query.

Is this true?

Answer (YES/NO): NO